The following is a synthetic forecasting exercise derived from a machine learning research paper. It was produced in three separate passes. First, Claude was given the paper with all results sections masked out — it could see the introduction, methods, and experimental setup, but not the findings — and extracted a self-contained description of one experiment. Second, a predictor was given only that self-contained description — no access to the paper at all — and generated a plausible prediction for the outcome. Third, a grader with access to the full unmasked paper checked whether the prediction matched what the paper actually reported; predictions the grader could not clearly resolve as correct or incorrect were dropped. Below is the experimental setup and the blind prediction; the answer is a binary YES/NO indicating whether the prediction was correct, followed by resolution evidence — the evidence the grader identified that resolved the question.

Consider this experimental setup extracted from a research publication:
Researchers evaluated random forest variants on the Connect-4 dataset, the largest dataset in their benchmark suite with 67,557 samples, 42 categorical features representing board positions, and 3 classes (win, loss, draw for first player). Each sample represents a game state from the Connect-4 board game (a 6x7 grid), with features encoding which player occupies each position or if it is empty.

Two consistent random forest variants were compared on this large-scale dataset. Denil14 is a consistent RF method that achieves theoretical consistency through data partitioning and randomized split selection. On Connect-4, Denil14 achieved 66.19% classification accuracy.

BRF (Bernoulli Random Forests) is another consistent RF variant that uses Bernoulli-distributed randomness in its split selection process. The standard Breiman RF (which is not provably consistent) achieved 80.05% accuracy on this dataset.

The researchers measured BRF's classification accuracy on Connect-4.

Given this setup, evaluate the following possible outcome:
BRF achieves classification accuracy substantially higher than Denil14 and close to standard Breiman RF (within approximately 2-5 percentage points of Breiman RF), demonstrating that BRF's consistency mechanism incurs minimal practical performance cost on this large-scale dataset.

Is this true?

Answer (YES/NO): YES